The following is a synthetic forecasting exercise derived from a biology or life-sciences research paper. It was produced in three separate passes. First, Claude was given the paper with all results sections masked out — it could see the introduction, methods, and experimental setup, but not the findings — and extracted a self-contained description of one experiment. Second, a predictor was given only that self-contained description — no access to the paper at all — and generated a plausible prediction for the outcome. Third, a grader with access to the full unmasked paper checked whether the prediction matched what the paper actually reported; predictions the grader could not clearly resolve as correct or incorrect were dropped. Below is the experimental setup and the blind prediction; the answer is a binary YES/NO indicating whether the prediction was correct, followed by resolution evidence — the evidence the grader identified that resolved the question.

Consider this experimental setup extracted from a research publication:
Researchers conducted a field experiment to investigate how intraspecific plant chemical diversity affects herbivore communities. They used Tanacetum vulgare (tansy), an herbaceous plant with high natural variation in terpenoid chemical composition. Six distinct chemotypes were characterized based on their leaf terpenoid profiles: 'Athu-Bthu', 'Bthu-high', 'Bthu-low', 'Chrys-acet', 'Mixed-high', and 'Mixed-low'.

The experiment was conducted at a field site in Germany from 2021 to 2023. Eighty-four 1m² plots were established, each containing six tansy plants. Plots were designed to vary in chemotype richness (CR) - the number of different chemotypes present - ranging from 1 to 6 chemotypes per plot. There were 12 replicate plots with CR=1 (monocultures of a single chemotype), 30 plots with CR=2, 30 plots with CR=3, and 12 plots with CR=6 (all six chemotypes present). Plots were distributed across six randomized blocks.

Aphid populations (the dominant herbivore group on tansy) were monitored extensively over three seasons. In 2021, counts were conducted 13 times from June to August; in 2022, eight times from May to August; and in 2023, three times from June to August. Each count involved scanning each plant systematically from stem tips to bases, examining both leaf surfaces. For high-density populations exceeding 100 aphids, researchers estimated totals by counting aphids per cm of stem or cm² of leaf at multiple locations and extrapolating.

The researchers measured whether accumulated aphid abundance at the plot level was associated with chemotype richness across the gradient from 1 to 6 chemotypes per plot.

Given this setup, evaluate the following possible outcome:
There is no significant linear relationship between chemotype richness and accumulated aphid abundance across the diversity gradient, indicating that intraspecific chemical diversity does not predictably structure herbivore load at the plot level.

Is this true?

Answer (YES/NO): NO